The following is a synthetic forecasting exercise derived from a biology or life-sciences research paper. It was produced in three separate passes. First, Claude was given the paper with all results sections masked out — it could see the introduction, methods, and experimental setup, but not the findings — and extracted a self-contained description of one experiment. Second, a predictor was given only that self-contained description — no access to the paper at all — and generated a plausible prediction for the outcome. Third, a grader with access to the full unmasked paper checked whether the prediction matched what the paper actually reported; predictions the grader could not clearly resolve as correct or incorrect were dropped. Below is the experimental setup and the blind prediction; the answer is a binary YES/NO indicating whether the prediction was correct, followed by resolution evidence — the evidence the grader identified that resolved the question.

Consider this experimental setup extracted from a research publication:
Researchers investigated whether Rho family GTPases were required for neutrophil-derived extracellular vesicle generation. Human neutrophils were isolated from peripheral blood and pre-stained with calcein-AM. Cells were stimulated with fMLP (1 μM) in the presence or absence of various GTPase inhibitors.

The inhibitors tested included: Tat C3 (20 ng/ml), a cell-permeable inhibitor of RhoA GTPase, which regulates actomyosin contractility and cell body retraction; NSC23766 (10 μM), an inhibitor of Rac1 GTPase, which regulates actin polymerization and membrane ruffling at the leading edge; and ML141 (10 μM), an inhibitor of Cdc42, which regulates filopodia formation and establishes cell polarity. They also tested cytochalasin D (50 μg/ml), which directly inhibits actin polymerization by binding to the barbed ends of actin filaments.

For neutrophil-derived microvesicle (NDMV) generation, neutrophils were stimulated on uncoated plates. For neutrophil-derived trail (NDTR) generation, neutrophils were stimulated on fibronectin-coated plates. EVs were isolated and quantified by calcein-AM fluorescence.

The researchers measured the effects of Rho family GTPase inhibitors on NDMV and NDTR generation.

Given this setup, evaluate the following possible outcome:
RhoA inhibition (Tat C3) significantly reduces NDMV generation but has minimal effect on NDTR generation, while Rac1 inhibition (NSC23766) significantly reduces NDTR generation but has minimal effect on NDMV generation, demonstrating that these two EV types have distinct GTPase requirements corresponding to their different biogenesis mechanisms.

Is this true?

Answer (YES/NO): NO